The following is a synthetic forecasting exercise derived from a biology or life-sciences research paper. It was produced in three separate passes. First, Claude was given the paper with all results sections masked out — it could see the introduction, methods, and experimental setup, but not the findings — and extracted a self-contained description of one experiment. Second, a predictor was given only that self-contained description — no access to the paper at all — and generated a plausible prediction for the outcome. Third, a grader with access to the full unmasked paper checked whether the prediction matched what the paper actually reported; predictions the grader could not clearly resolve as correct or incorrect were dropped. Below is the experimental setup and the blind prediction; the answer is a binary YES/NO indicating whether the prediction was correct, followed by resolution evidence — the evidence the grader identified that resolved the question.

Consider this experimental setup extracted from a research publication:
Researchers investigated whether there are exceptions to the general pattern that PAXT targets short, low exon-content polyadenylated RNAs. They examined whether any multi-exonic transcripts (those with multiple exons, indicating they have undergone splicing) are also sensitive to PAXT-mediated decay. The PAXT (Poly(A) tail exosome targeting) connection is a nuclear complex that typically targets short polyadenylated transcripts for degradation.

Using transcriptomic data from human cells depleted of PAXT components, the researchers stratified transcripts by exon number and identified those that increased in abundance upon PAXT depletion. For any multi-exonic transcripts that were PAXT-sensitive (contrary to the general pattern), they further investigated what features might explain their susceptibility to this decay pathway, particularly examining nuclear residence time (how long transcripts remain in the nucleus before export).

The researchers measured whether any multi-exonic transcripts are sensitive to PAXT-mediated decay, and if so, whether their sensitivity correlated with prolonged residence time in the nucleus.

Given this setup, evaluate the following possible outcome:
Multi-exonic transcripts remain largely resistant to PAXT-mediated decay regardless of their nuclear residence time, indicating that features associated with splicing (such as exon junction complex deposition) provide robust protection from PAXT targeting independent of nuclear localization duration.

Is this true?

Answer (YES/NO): NO